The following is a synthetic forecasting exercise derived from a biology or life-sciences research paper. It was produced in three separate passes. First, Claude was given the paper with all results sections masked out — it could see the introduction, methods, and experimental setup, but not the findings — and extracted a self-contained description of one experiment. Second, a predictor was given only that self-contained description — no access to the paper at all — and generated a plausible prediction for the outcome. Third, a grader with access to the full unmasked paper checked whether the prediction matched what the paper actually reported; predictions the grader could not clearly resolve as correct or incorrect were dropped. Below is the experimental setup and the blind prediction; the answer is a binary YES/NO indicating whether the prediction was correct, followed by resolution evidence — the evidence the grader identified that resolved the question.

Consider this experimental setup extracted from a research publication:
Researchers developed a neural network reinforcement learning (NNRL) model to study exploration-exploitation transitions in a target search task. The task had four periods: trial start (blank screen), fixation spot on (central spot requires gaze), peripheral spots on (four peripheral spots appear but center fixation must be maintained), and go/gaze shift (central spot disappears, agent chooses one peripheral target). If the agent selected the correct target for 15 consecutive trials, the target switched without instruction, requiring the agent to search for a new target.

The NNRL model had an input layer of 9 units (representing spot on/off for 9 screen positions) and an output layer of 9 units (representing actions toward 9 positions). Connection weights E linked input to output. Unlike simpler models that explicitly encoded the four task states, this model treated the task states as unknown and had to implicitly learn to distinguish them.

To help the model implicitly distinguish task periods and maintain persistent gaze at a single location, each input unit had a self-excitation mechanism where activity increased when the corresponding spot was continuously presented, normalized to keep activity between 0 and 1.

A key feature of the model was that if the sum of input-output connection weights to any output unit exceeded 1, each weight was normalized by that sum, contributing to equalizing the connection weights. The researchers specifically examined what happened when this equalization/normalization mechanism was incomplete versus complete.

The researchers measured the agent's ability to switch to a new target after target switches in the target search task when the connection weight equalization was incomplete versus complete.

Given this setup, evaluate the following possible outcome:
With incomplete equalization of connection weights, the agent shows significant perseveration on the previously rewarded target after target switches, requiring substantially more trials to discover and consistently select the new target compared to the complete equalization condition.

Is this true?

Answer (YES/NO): NO